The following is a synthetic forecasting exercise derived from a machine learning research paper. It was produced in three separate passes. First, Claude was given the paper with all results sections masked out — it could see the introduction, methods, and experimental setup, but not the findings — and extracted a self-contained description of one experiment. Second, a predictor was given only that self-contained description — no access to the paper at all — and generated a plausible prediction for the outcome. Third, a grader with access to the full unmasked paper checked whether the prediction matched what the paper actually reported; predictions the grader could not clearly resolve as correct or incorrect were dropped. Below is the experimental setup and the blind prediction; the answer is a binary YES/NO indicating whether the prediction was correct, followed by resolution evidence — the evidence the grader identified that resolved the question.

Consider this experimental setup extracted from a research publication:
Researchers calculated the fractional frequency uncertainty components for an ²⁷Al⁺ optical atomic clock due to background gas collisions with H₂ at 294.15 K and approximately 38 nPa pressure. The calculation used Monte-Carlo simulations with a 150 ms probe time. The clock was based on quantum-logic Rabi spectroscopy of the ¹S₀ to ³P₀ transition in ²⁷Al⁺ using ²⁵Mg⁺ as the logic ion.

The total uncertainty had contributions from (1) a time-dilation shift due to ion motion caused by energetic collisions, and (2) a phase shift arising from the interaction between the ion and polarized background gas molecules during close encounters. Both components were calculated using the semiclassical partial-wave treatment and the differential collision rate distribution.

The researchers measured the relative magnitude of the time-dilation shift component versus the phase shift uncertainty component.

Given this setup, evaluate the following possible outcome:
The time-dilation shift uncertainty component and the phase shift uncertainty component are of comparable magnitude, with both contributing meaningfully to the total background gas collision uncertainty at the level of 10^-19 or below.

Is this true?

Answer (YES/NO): NO